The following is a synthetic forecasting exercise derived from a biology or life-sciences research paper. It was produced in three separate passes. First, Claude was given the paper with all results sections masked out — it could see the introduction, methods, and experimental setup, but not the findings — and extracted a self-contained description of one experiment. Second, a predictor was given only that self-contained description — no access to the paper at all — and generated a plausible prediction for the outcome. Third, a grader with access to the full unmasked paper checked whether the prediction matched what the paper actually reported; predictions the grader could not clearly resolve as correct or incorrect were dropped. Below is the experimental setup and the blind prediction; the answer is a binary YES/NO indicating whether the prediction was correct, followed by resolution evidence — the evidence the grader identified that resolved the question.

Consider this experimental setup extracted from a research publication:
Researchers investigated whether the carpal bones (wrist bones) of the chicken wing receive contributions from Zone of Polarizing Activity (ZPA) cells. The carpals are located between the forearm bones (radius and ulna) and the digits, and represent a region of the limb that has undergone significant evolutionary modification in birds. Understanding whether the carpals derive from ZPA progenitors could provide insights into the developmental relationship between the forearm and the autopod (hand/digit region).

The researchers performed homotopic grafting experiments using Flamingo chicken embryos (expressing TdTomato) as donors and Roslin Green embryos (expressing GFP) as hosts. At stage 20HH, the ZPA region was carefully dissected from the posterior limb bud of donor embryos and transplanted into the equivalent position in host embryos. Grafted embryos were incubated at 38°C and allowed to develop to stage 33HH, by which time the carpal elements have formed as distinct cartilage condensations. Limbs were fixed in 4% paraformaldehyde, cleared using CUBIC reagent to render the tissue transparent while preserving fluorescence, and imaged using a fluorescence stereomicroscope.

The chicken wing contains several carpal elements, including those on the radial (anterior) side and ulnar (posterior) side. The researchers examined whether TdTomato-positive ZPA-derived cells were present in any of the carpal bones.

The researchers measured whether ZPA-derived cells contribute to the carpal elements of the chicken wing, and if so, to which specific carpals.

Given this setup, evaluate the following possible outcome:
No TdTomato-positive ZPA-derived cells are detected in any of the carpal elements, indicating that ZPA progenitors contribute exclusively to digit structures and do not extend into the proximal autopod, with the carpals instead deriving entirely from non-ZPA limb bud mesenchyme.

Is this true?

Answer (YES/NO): NO